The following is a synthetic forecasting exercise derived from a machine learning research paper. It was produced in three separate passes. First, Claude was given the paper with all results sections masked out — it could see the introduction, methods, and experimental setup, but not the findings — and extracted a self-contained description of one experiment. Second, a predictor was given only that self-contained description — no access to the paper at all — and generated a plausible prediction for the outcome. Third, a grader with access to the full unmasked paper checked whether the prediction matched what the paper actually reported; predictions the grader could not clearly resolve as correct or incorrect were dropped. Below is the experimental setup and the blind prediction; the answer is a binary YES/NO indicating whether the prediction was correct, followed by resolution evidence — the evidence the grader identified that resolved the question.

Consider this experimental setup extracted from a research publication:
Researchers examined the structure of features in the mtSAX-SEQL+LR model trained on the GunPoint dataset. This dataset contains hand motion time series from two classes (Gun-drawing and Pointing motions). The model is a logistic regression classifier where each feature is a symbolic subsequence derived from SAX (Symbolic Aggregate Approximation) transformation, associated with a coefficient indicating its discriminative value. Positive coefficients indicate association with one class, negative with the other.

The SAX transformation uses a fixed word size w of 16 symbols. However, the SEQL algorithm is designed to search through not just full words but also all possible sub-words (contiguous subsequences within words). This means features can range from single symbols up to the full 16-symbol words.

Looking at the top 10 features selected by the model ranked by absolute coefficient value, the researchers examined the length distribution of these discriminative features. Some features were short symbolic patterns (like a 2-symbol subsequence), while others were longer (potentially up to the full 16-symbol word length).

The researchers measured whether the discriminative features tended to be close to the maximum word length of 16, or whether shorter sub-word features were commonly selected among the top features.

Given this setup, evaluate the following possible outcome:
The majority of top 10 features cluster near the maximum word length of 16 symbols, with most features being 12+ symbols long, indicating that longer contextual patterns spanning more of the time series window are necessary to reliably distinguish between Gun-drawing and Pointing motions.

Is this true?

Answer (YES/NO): NO